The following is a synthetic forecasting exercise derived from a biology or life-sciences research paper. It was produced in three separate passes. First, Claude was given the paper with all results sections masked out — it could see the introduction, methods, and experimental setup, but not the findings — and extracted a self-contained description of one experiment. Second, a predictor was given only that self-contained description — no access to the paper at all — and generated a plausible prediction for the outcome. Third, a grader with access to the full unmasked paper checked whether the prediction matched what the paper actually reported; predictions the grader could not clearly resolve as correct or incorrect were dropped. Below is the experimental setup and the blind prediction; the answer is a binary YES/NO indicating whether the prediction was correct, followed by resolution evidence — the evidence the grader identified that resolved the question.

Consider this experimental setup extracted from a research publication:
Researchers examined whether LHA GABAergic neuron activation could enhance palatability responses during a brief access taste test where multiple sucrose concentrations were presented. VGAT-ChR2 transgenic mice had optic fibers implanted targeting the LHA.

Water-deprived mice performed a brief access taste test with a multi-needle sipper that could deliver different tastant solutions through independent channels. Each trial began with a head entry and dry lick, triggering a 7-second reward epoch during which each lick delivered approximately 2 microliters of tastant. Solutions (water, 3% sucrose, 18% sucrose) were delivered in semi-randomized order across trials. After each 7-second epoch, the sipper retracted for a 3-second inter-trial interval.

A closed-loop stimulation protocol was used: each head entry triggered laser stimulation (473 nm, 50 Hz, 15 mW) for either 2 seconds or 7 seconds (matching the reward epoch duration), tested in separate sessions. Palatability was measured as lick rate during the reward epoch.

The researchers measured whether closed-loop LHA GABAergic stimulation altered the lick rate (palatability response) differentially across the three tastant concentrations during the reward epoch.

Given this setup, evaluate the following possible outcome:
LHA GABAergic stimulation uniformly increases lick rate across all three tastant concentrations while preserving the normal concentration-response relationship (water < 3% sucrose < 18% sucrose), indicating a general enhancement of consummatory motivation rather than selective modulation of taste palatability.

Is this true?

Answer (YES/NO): NO